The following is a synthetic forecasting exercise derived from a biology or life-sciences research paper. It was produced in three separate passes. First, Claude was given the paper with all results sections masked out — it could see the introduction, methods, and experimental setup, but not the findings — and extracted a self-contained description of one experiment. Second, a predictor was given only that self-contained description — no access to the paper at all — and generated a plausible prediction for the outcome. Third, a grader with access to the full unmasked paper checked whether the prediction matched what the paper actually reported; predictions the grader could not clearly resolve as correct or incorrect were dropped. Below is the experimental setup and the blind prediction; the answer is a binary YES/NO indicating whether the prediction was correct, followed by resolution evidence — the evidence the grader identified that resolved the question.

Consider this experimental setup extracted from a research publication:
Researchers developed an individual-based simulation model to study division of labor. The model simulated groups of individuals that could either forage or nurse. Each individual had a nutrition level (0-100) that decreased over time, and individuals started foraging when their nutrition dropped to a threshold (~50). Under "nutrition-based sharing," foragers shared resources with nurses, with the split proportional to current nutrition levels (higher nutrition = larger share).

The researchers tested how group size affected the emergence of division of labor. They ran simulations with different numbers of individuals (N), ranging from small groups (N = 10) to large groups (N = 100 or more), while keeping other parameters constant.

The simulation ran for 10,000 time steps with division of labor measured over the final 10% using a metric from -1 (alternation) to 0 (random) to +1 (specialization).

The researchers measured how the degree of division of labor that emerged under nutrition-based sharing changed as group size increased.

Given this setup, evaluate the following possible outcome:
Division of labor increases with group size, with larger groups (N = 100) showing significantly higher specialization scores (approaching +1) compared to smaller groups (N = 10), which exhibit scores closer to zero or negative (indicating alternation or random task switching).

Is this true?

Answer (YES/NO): NO